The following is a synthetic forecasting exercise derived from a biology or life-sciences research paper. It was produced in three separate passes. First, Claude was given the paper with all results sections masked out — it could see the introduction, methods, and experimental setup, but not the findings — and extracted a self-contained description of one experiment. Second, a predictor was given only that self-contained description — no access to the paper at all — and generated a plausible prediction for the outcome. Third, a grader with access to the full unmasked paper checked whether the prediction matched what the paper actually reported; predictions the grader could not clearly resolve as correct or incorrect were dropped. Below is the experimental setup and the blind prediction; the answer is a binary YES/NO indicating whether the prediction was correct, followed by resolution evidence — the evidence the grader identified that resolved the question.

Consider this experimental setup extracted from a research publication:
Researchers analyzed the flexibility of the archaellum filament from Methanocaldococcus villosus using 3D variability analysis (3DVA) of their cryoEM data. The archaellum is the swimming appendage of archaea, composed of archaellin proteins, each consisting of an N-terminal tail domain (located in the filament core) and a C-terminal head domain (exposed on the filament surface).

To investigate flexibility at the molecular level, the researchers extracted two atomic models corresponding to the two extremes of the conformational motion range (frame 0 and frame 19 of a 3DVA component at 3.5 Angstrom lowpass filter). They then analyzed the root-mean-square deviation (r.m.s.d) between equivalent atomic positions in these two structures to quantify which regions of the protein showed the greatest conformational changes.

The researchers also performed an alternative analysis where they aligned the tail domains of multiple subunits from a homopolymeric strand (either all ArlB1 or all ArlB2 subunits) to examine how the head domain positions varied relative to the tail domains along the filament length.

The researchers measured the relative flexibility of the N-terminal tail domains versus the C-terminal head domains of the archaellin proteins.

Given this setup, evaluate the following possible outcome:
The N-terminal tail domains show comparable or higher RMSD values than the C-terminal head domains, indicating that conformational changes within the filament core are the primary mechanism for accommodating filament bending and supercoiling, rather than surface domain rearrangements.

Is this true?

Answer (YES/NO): NO